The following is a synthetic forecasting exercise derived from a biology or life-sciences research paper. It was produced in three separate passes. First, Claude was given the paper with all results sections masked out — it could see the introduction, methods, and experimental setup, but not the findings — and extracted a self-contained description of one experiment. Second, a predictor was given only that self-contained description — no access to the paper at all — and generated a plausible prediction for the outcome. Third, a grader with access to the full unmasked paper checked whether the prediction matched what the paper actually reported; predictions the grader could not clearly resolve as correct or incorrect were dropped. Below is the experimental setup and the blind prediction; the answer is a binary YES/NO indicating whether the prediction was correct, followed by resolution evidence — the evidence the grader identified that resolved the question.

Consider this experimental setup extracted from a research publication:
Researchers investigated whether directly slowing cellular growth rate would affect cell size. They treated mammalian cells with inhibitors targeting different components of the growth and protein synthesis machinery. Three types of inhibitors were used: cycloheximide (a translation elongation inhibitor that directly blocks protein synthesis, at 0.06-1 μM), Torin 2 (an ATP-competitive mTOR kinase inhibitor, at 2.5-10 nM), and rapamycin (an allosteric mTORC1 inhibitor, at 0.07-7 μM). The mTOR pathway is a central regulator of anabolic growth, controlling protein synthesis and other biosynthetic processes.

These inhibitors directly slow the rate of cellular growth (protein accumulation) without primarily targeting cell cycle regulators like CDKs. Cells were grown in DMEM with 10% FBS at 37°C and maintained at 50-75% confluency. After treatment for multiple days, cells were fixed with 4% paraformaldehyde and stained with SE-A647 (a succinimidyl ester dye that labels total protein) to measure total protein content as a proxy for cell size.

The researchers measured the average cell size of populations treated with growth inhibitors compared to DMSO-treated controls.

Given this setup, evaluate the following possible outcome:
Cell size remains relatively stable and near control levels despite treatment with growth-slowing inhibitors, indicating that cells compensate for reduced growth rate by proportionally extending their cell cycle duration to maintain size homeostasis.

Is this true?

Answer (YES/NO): YES